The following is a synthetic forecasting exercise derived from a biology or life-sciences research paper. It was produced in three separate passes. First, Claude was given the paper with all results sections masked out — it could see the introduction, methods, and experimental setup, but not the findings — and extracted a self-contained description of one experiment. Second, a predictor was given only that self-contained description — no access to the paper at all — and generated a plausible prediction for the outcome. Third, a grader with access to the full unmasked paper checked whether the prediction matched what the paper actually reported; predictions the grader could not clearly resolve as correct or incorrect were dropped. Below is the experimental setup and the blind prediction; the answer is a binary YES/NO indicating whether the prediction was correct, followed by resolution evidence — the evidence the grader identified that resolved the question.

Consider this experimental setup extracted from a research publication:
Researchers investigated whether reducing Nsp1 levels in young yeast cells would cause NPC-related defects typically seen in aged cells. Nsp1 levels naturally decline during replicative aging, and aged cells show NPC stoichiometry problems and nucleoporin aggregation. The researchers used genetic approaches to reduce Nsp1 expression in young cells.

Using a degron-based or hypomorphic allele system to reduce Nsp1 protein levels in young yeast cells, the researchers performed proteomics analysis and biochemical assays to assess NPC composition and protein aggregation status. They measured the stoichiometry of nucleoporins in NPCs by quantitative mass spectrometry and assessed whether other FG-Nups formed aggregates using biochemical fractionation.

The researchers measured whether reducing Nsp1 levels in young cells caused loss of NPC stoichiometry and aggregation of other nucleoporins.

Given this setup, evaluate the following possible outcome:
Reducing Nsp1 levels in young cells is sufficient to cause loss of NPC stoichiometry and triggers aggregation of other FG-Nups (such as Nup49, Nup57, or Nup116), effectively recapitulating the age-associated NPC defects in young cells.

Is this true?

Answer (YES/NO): YES